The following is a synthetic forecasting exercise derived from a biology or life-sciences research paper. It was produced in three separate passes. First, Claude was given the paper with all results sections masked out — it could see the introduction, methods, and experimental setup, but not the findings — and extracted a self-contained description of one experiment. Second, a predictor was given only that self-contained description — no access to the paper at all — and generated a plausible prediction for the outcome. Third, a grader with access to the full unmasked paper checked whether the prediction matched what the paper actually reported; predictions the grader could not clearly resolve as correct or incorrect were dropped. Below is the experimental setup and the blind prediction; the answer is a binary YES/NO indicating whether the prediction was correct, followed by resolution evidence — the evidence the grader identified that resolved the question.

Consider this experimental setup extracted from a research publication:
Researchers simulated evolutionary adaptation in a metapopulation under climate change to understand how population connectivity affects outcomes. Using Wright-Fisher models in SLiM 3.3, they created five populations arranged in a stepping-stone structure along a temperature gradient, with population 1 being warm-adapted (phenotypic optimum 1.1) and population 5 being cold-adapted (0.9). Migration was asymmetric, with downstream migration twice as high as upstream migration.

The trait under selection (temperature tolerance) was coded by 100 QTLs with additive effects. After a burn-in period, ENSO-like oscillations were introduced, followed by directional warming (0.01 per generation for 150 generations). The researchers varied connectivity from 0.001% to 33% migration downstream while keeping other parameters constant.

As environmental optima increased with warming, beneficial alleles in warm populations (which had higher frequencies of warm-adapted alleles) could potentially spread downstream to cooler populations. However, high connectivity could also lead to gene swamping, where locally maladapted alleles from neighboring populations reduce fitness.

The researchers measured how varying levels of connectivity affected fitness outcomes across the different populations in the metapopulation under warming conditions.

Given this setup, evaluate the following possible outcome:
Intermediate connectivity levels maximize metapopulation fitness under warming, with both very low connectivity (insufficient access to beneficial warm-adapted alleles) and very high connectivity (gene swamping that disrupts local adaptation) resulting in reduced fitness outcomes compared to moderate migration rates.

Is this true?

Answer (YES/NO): NO